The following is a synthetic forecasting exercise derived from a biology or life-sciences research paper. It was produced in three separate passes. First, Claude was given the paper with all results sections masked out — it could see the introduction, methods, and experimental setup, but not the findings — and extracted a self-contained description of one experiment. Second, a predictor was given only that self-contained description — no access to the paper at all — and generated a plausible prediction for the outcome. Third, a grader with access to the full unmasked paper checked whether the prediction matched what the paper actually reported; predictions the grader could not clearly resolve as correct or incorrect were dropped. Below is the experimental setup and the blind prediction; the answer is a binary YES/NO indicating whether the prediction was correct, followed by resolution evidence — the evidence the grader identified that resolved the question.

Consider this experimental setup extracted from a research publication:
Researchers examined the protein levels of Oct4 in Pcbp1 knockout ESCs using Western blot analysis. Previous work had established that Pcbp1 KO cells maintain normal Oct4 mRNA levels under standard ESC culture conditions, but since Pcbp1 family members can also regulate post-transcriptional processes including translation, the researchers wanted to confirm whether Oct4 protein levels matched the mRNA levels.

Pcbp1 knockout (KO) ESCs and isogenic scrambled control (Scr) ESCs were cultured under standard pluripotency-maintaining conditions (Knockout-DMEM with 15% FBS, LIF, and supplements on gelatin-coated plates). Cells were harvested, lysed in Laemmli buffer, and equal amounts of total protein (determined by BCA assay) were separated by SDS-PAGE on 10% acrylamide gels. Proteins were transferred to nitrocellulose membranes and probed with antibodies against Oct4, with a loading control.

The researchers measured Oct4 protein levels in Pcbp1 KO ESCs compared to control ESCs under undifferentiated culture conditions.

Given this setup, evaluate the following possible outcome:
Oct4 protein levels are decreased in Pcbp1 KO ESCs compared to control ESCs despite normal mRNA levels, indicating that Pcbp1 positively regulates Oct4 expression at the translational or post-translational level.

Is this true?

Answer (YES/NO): NO